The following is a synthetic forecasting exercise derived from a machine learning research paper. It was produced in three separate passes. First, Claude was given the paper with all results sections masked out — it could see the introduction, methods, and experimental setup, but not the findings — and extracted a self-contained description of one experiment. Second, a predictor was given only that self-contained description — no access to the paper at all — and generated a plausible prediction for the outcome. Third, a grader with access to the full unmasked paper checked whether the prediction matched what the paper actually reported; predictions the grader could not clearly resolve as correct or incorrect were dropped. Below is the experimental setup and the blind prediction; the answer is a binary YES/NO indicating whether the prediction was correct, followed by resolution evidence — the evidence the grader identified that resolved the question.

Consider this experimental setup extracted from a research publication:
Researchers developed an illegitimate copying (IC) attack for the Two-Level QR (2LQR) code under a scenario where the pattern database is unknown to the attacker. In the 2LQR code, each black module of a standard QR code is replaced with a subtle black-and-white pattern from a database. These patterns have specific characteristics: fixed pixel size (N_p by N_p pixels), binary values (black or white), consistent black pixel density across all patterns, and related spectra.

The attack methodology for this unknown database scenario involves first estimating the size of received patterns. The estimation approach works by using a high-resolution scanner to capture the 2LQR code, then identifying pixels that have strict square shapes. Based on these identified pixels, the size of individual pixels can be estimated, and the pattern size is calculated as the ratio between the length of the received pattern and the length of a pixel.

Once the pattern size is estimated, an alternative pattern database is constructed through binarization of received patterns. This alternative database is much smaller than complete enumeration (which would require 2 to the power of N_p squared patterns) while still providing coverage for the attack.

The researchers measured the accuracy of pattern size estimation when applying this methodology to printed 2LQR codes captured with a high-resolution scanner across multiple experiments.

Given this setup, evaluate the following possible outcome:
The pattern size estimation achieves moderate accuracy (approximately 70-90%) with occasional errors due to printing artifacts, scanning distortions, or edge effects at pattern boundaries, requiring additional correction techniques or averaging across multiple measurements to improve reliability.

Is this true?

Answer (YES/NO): NO